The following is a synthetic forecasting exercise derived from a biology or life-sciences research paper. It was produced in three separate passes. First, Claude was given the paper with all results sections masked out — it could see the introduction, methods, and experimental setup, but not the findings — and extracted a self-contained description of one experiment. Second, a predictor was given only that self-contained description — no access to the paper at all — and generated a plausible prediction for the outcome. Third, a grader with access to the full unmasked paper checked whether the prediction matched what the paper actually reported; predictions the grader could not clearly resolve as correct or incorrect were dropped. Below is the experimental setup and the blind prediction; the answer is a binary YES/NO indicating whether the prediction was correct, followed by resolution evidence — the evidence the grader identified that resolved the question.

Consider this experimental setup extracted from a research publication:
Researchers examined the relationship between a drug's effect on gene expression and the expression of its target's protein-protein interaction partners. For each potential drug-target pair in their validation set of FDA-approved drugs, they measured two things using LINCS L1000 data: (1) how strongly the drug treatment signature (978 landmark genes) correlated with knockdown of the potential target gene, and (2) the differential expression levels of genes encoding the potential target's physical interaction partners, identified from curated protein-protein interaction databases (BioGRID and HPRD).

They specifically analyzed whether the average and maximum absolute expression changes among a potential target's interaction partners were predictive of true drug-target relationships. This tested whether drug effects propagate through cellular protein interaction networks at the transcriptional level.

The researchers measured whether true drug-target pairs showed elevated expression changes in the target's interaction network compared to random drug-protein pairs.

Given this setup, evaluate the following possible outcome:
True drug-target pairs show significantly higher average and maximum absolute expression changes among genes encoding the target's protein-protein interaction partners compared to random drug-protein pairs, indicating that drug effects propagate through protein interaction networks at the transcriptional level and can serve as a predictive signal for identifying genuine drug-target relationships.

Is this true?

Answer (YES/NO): YES